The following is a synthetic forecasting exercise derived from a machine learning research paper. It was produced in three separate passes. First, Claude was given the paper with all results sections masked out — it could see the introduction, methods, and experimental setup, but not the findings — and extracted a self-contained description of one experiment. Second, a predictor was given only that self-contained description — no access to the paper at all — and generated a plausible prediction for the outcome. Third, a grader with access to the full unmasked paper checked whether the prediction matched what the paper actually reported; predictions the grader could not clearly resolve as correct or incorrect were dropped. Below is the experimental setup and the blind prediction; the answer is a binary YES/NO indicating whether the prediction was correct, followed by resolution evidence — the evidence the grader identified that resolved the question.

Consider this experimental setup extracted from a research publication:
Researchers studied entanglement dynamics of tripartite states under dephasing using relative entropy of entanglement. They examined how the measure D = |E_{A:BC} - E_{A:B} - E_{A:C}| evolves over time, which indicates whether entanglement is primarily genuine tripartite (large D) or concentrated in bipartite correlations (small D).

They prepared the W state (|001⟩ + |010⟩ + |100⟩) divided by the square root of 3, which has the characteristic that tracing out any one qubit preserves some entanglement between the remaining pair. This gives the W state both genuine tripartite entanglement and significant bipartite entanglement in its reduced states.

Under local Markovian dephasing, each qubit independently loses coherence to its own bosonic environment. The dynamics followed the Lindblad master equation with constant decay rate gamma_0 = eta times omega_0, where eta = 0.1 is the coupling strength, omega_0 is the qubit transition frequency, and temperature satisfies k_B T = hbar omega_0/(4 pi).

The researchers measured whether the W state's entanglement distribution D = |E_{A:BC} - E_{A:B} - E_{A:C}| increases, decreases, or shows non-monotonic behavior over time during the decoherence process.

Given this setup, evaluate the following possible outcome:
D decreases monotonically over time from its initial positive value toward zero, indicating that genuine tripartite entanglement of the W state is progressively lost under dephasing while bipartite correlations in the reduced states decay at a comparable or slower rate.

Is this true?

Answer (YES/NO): NO